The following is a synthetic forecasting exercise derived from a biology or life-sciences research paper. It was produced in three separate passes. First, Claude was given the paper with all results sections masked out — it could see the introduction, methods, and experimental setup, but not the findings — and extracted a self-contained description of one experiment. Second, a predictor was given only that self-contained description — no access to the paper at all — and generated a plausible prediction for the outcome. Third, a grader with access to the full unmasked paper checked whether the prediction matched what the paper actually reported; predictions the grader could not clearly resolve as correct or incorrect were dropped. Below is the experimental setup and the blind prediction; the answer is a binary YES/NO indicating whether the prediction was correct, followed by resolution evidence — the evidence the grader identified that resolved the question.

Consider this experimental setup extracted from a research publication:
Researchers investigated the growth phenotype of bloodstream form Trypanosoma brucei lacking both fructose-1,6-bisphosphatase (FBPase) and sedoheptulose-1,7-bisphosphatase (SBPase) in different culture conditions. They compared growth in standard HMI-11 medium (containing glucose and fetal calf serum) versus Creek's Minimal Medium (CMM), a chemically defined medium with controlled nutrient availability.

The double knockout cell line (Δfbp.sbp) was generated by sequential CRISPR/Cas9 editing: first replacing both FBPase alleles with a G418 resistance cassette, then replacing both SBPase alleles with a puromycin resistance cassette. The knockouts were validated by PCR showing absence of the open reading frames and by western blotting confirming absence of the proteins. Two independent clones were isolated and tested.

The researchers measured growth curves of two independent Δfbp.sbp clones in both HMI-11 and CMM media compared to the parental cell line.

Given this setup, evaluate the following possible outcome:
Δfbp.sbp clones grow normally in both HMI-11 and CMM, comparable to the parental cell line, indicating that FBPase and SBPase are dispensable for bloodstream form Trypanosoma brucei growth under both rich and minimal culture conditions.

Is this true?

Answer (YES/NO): NO